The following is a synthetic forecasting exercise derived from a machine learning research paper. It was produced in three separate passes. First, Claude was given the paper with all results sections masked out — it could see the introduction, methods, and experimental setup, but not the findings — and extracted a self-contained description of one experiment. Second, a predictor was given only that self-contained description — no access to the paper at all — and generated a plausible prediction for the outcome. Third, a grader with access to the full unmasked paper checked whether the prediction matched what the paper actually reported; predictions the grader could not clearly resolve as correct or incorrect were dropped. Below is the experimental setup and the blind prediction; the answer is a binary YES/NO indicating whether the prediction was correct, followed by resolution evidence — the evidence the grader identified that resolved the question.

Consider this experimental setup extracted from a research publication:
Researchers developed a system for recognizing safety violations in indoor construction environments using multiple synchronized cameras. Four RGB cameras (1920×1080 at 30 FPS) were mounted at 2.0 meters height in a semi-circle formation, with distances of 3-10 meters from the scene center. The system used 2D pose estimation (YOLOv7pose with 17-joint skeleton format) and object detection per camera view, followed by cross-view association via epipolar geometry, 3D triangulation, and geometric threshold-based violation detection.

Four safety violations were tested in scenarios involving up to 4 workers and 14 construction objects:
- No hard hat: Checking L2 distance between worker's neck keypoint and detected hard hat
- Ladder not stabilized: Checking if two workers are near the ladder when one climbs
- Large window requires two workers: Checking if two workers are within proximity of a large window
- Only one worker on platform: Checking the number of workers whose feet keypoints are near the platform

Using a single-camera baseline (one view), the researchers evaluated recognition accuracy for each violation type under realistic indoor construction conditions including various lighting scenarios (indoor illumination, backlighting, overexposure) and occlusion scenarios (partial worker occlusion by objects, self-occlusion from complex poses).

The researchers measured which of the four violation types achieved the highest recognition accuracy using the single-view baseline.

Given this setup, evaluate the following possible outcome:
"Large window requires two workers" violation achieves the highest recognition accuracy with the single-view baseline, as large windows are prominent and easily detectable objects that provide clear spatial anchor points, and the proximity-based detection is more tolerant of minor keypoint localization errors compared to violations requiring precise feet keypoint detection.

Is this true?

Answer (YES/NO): NO